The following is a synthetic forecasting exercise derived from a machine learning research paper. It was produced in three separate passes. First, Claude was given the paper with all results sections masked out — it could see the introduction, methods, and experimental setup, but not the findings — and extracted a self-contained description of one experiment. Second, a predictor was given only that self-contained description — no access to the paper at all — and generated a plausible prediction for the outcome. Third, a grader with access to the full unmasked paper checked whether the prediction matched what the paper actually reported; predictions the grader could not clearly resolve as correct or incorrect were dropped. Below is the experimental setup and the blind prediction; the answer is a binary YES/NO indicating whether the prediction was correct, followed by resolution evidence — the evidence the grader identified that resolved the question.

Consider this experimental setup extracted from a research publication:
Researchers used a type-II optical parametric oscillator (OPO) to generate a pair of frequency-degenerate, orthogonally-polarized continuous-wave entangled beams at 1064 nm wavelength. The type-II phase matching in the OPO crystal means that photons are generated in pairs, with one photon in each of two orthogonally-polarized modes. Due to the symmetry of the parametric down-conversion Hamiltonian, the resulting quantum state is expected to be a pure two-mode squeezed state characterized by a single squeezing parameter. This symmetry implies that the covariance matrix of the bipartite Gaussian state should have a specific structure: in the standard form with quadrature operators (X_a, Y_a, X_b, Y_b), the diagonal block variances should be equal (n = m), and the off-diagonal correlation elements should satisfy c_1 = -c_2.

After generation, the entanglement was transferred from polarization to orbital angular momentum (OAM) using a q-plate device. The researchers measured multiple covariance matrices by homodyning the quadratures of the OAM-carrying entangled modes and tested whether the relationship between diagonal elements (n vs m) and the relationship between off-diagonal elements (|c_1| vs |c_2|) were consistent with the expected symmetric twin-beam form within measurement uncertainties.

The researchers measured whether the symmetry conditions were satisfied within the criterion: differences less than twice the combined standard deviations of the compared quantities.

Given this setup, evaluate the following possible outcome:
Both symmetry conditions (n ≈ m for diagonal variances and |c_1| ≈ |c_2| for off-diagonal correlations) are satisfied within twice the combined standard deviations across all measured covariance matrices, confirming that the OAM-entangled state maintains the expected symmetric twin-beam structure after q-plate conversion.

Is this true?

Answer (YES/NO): NO